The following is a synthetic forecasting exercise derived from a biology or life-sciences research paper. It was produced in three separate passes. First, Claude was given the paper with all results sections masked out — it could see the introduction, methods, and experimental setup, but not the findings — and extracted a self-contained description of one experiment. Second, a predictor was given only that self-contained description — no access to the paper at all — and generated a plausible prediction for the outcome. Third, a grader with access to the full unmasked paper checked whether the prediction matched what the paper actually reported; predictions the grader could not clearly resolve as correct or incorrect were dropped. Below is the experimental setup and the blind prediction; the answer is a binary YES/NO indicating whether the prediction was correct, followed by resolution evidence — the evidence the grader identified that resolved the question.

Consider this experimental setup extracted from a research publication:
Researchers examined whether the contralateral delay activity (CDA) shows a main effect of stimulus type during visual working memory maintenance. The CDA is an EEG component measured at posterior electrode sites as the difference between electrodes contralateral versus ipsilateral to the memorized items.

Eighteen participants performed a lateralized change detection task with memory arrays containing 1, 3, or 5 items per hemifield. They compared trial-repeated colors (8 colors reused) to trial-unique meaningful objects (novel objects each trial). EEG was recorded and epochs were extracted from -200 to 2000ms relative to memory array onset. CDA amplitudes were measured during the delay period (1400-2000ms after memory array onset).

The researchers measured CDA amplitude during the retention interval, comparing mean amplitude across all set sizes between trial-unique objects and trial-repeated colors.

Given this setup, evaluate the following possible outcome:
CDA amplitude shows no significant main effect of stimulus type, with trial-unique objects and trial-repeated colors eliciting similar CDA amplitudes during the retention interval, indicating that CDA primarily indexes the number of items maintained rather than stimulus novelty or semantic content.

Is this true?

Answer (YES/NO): NO